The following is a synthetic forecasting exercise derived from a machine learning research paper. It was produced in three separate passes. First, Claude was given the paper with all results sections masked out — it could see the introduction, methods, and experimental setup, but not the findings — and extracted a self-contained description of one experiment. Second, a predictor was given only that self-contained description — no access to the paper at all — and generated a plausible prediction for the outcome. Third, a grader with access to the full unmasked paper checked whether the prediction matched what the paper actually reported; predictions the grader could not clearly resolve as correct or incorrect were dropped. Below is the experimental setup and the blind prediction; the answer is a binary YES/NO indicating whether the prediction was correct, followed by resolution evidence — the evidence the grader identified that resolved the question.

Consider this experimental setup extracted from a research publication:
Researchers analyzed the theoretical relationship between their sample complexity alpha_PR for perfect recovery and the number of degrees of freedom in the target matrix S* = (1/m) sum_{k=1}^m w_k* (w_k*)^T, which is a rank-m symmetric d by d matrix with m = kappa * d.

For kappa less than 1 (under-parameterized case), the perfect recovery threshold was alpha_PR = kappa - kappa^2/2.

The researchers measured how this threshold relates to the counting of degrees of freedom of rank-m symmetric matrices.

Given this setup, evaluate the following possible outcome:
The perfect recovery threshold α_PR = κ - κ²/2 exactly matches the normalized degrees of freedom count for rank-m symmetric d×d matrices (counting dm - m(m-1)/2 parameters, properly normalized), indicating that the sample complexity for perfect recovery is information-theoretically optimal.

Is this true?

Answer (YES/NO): YES